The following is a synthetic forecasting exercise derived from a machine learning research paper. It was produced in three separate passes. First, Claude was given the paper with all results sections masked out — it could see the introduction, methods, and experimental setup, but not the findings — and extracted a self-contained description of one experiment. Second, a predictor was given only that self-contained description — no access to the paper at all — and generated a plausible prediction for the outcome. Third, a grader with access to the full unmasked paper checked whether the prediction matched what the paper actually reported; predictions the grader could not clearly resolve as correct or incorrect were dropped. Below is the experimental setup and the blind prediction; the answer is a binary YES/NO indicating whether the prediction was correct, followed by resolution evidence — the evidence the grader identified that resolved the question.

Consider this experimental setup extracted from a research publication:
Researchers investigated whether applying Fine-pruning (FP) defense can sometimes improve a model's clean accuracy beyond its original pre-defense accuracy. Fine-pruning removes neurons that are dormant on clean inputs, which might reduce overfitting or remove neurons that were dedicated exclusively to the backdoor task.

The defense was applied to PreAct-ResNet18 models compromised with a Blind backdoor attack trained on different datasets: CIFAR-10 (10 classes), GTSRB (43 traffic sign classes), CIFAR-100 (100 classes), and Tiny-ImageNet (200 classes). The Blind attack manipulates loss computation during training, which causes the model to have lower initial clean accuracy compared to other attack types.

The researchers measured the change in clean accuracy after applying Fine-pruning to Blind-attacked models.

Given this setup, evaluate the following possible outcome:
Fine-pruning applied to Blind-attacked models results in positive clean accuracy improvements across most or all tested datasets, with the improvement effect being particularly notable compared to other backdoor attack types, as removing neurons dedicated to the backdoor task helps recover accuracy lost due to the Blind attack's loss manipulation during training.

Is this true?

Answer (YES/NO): YES